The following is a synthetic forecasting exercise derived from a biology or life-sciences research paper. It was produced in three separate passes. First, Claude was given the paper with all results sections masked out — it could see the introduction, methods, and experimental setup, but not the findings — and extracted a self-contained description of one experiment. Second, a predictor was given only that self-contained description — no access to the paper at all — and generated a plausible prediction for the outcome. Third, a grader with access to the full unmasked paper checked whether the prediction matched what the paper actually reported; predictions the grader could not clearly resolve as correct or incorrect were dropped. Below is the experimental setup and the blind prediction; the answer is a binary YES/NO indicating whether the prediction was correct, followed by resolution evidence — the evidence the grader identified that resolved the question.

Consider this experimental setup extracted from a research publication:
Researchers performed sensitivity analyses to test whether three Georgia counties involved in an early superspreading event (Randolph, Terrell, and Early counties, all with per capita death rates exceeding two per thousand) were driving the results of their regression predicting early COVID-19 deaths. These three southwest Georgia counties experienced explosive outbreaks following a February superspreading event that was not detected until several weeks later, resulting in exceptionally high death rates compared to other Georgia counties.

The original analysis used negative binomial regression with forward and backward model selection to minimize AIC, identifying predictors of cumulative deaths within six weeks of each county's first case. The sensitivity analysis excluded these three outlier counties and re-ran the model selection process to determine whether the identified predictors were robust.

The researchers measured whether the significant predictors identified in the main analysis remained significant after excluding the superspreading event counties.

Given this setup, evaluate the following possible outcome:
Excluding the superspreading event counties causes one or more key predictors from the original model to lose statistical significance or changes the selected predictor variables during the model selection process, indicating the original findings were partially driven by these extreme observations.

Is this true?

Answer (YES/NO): NO